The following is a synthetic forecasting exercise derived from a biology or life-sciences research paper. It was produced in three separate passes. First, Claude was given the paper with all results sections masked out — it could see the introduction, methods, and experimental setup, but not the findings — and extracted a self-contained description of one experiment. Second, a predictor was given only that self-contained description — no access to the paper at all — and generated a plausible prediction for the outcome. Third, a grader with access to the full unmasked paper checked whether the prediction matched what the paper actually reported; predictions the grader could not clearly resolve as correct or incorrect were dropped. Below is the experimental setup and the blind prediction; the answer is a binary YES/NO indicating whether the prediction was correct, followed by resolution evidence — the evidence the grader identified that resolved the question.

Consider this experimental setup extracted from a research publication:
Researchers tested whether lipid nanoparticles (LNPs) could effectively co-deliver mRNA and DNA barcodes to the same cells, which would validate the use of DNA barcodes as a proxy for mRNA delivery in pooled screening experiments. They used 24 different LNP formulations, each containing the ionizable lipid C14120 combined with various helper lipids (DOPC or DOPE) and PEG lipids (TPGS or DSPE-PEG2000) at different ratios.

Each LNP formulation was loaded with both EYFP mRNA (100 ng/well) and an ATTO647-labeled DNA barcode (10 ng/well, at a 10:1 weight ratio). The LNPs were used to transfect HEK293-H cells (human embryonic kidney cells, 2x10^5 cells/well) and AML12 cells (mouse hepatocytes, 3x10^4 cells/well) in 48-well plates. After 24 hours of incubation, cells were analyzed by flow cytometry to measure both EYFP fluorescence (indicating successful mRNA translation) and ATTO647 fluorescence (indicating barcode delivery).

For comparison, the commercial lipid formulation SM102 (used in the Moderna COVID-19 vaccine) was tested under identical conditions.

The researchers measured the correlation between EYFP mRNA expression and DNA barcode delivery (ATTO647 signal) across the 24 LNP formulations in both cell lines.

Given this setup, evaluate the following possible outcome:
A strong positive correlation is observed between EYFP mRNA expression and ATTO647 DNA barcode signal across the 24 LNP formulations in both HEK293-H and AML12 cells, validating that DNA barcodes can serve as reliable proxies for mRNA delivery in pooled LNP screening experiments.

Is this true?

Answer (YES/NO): NO